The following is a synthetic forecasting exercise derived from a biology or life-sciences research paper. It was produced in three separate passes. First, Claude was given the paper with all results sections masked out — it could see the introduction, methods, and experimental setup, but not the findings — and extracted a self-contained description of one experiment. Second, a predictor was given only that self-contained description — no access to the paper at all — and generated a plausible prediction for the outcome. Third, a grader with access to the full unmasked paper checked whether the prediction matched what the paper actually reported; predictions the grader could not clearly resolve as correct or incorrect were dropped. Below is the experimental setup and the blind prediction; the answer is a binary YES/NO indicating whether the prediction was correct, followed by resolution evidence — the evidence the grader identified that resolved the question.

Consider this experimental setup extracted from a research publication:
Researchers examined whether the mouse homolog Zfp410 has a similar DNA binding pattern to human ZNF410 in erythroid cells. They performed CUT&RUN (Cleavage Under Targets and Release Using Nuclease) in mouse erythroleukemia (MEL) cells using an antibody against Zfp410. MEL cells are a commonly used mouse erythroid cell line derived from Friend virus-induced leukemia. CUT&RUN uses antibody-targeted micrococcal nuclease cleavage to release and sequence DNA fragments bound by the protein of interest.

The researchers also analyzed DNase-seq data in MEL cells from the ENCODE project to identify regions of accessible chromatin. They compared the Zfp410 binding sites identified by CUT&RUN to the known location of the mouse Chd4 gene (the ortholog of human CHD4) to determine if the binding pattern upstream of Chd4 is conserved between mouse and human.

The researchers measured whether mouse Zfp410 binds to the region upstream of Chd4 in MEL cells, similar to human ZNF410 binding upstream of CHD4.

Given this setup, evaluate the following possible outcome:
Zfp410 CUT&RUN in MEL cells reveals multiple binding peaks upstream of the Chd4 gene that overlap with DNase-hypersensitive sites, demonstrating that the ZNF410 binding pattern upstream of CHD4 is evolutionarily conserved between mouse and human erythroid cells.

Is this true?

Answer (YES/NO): YES